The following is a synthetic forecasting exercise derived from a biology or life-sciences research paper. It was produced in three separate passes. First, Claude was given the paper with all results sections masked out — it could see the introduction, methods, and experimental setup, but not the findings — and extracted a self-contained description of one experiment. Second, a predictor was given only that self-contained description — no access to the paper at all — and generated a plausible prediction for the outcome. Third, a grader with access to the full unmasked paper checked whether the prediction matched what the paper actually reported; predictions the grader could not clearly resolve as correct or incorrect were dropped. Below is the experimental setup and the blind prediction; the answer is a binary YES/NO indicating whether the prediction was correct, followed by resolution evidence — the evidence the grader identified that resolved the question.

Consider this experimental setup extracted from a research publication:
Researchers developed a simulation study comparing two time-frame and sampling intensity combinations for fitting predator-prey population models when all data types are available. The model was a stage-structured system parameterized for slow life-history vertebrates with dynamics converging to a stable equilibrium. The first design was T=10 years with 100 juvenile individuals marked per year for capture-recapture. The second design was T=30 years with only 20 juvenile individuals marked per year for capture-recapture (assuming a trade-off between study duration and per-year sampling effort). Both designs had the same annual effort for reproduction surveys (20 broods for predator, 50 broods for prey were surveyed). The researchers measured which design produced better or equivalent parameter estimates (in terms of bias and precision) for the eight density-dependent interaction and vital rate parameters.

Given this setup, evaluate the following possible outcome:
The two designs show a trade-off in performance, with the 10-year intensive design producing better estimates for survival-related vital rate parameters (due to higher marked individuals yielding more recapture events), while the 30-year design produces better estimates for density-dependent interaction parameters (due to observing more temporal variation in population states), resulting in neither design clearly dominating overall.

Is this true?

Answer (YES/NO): NO